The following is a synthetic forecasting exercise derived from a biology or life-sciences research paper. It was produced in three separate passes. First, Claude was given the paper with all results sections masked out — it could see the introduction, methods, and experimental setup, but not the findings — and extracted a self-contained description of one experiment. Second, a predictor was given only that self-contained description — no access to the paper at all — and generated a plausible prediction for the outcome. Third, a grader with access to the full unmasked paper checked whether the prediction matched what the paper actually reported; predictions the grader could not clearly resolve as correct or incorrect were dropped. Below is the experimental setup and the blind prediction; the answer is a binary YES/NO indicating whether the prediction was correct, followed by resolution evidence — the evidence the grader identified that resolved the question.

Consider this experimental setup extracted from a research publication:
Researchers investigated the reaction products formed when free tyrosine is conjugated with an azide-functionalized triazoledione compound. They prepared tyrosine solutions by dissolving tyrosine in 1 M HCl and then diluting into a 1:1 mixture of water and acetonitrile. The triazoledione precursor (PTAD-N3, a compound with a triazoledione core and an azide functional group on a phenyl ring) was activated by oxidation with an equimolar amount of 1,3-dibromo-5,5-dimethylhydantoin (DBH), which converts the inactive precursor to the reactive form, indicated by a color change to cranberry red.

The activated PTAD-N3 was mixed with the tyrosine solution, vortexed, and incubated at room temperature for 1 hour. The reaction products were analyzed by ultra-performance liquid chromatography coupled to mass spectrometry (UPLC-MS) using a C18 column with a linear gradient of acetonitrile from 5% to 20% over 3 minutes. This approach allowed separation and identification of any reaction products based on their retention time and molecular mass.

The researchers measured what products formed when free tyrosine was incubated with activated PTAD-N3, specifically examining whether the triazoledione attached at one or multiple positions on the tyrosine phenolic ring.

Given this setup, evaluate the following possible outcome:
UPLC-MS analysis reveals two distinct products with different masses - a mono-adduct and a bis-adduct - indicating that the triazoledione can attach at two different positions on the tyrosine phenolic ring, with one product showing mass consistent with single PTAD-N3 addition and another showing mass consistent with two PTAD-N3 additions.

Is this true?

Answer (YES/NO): YES